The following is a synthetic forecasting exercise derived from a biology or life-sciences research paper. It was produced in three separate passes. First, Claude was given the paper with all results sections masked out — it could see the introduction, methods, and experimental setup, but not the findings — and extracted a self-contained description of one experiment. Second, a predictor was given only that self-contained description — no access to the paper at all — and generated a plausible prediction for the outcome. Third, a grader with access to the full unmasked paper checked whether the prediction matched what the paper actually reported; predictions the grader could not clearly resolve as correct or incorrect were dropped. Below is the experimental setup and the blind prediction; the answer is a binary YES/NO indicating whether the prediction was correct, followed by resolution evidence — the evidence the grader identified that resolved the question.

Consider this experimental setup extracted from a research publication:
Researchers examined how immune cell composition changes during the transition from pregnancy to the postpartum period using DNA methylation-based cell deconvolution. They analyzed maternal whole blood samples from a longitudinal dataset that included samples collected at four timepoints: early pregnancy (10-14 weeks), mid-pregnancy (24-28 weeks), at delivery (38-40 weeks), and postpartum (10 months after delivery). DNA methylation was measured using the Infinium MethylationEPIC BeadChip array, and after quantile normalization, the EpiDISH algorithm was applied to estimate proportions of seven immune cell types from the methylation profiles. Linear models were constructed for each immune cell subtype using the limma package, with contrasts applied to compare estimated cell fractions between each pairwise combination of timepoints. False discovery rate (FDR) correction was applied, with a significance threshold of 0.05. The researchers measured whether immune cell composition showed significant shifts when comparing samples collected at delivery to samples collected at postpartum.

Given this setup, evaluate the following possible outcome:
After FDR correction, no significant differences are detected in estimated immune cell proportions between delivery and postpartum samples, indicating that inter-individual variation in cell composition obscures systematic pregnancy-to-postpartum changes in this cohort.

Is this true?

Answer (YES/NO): NO